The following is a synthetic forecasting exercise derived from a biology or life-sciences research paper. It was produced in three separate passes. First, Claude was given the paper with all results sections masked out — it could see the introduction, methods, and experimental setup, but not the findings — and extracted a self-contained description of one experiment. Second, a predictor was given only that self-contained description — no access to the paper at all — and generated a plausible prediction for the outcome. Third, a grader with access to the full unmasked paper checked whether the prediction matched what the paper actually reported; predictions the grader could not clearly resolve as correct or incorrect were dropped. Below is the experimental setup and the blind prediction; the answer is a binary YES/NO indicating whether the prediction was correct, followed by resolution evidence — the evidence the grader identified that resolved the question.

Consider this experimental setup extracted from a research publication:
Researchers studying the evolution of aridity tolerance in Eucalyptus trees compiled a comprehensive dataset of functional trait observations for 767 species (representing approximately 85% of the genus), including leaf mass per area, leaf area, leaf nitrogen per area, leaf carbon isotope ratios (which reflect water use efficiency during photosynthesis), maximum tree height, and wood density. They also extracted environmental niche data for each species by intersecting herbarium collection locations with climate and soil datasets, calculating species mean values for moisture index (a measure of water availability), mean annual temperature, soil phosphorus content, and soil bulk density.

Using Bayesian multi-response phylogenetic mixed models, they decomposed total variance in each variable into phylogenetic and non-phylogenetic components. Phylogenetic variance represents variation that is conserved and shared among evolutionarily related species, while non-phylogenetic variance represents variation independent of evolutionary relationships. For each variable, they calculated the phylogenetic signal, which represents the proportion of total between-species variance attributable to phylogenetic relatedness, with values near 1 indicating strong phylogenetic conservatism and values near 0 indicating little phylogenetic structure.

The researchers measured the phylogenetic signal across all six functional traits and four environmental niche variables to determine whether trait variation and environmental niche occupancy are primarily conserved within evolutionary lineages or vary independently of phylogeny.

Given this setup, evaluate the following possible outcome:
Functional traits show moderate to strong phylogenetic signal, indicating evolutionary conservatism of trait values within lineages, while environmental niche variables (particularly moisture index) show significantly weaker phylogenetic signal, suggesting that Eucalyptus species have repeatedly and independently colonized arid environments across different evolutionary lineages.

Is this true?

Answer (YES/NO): NO